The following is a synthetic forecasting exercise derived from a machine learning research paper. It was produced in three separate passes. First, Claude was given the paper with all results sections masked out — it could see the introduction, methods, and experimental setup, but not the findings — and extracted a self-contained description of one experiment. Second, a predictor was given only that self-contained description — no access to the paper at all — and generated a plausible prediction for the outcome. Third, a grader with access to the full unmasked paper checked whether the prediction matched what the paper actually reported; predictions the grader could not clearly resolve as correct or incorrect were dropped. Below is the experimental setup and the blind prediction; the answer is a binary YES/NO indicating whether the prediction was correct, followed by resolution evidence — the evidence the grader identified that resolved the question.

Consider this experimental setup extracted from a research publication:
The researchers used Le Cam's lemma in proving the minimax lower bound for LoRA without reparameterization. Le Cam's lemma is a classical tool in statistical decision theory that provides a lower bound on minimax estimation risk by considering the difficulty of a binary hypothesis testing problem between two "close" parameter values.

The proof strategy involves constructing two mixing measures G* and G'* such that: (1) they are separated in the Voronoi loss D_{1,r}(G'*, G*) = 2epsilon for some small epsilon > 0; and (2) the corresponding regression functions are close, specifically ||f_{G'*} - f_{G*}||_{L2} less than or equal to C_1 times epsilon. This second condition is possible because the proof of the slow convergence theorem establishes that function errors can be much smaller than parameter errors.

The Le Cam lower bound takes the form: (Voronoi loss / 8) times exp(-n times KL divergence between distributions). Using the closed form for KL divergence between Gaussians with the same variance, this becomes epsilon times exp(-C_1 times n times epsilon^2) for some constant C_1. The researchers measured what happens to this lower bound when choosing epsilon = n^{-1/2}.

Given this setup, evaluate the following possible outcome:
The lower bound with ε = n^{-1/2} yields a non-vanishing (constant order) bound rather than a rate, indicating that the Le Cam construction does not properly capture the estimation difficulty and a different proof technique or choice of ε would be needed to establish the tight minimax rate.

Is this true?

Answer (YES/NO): NO